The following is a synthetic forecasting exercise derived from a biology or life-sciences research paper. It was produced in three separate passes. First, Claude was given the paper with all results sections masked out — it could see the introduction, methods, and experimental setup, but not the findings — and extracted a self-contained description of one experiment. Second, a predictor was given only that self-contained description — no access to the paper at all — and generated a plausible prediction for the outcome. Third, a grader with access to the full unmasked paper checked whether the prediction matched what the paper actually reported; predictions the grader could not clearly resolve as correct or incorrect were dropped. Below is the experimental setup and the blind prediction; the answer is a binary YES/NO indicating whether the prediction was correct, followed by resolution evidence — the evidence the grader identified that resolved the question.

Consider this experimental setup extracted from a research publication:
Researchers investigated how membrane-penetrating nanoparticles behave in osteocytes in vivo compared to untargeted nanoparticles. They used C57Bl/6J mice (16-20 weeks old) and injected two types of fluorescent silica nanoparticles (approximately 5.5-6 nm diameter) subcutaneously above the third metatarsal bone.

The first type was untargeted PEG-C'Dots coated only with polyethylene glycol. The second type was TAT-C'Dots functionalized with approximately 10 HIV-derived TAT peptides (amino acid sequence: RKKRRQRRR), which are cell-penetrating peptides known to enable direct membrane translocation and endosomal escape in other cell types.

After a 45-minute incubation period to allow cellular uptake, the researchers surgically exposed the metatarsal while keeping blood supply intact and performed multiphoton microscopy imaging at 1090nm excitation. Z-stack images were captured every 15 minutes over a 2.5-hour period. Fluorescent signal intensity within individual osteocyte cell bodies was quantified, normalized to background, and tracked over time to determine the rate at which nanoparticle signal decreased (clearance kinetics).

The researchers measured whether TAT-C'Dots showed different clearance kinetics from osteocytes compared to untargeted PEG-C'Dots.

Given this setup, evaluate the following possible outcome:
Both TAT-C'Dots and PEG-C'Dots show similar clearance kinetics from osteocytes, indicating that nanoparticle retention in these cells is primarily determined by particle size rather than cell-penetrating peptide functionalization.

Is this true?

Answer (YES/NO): NO